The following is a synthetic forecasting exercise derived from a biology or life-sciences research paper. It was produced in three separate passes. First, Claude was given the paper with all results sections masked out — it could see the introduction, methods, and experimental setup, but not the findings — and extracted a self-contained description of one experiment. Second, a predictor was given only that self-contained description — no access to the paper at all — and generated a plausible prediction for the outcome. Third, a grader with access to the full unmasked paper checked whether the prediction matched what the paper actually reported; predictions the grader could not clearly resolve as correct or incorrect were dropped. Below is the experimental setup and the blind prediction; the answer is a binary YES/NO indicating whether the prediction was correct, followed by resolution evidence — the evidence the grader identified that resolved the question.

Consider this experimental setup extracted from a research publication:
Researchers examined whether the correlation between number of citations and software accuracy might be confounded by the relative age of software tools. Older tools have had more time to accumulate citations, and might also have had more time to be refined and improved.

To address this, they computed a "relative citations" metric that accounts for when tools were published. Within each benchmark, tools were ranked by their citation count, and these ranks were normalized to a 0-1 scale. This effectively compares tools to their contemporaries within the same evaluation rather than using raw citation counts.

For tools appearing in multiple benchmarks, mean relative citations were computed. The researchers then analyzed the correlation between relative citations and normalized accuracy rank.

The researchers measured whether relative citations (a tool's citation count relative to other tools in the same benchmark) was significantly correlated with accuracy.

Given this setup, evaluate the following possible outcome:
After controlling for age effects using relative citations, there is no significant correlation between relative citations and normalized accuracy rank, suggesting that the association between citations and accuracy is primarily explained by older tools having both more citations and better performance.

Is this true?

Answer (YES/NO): YES